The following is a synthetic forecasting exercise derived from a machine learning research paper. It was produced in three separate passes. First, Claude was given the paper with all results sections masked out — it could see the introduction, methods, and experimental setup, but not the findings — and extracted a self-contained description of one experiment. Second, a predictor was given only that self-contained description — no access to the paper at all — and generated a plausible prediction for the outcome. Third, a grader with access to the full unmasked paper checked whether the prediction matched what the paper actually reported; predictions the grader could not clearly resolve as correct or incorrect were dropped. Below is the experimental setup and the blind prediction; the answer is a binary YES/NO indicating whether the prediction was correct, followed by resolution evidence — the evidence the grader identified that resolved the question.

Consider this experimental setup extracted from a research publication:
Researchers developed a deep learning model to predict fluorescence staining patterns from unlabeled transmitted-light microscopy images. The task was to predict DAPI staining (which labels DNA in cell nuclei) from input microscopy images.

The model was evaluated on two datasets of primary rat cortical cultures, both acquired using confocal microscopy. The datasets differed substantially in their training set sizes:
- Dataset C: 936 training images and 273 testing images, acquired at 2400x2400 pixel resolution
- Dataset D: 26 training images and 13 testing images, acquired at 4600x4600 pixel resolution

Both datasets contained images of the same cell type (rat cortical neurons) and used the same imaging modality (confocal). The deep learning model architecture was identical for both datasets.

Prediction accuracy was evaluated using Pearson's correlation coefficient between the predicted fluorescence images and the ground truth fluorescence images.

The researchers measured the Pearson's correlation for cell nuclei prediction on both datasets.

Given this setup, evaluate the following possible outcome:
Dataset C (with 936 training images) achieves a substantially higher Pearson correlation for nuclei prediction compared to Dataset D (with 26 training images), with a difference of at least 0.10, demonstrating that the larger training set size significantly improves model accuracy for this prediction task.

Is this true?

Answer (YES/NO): NO